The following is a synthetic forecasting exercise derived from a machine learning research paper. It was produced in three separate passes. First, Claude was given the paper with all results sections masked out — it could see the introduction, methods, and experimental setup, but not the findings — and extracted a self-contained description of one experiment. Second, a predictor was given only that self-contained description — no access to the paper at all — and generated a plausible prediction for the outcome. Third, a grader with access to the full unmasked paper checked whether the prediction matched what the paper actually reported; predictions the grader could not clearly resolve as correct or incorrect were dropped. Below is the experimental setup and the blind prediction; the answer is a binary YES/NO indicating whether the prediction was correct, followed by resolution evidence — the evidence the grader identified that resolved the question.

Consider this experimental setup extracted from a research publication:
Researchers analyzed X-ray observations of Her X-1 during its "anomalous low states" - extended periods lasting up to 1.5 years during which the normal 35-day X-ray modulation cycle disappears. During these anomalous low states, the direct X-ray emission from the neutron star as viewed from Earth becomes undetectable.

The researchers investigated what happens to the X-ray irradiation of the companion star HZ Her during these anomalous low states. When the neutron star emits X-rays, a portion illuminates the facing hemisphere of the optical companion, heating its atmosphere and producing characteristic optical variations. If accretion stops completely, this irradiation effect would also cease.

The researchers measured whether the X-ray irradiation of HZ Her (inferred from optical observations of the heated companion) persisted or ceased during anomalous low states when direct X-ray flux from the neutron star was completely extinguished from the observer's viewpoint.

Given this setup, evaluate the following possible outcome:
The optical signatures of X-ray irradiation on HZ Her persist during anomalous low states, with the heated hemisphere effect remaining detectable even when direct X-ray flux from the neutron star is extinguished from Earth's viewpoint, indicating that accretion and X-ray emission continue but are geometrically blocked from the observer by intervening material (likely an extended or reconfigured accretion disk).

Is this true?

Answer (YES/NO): YES